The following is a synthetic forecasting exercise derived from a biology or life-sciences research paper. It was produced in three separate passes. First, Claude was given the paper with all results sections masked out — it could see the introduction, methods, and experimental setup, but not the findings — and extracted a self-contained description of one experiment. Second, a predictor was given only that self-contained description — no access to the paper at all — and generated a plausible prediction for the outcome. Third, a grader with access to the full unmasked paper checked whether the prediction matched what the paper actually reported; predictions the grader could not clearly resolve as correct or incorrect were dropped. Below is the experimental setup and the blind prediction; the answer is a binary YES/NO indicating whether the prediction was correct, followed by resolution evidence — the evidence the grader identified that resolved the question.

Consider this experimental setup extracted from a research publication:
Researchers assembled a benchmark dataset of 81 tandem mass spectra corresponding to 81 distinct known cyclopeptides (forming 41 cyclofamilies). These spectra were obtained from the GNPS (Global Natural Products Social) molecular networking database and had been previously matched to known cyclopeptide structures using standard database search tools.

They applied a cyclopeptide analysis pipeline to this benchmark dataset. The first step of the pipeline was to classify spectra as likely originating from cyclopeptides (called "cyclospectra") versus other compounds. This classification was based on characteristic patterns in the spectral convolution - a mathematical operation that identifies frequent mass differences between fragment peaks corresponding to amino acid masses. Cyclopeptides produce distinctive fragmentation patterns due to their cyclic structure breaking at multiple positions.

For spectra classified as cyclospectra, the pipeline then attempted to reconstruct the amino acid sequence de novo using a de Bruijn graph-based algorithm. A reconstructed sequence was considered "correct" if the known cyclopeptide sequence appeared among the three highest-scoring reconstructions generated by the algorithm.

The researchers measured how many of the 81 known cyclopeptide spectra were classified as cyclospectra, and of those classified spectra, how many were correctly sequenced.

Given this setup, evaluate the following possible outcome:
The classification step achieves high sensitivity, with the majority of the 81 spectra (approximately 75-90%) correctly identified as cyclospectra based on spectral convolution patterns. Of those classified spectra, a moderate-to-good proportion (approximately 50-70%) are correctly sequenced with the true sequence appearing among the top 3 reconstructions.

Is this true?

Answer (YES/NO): NO